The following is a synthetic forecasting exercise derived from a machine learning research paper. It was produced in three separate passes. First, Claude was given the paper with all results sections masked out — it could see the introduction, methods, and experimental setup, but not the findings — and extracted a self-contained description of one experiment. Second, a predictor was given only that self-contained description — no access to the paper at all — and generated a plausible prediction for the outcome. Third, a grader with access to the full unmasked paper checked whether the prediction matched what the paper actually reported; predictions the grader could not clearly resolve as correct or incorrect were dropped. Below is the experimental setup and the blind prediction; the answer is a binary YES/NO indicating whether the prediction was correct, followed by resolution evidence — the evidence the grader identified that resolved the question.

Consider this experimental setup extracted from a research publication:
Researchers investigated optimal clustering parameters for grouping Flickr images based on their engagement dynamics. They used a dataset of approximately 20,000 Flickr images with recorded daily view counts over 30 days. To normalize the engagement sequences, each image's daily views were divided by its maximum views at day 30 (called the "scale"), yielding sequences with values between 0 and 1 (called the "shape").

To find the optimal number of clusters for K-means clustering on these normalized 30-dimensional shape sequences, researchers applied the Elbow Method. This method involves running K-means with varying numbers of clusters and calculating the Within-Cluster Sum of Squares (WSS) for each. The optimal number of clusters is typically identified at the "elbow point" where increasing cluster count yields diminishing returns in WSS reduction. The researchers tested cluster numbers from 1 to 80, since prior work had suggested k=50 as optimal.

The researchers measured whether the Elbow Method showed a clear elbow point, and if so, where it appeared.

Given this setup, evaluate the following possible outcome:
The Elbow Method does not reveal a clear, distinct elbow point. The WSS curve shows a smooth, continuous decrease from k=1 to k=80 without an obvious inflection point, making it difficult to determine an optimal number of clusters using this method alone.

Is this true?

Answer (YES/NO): YES